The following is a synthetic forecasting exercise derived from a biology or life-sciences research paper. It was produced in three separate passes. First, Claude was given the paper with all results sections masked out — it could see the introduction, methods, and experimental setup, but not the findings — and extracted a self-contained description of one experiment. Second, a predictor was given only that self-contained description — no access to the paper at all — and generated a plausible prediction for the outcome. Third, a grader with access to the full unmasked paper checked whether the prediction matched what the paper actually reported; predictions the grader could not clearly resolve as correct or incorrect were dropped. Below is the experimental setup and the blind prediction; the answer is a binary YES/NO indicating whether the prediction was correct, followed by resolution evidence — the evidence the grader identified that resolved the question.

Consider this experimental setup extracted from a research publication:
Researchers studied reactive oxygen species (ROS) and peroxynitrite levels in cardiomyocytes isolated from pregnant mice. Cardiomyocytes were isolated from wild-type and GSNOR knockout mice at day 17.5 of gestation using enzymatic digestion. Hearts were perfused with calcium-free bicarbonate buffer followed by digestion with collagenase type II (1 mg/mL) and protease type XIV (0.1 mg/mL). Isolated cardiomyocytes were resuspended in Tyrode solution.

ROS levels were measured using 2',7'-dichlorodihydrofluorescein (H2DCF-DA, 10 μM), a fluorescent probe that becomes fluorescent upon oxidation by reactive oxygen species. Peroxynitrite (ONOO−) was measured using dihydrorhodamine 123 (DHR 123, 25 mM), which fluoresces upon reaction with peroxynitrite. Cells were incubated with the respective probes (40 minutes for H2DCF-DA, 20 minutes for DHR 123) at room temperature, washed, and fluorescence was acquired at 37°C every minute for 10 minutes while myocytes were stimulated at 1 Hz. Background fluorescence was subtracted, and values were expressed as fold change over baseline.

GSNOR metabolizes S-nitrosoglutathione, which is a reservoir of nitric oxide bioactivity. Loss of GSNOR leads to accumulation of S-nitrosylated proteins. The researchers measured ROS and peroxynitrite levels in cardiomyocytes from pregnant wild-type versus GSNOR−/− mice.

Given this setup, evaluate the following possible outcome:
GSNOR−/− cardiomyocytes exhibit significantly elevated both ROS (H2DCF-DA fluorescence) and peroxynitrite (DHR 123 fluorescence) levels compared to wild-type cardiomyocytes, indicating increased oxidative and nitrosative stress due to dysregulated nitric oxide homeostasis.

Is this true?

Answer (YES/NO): YES